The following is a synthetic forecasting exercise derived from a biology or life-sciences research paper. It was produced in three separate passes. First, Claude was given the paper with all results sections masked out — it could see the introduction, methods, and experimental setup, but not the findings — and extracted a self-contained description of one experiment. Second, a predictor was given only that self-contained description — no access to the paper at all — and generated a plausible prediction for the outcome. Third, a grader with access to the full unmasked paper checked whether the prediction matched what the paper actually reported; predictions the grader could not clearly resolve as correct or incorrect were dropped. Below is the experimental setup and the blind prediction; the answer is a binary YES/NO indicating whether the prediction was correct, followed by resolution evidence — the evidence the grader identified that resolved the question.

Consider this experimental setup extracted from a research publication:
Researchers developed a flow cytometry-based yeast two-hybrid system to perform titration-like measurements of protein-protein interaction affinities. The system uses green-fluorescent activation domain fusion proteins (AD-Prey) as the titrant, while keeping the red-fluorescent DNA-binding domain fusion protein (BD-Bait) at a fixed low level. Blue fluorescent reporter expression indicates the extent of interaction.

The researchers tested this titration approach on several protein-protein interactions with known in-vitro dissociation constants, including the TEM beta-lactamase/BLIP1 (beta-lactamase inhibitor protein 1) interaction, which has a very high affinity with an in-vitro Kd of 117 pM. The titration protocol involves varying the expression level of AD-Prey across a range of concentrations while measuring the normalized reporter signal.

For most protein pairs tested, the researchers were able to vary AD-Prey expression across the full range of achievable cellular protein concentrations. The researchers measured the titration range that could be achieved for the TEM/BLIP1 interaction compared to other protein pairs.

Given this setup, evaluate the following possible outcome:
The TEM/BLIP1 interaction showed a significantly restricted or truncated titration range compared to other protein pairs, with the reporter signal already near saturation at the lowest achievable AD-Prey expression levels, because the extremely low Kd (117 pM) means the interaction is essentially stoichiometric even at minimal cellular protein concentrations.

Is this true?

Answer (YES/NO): NO